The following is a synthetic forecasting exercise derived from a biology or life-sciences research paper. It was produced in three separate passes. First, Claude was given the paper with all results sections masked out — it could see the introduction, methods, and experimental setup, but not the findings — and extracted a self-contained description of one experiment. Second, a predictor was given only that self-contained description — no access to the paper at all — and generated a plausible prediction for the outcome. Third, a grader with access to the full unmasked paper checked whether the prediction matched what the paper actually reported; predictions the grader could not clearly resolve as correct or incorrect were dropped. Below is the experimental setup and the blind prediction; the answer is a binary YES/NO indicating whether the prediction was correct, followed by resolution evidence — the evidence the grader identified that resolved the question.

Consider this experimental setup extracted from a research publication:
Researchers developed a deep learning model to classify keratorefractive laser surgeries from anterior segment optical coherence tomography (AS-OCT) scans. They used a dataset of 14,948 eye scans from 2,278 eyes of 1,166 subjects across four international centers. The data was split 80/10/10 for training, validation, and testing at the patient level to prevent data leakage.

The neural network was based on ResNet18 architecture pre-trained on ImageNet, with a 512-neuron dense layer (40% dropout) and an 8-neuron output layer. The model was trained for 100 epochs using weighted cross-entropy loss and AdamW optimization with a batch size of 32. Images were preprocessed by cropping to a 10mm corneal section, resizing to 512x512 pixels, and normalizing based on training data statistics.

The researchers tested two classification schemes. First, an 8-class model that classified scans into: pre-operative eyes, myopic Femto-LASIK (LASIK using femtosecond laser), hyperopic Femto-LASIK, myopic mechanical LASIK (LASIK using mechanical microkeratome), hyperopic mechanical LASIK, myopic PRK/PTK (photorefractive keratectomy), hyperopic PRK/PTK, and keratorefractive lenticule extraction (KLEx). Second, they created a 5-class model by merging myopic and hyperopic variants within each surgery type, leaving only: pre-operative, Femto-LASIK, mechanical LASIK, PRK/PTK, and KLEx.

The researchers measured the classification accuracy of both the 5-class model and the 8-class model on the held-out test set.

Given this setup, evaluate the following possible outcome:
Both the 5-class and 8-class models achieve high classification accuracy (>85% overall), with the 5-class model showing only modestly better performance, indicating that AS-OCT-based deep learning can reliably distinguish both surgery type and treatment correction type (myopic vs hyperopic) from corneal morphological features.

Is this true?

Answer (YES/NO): YES